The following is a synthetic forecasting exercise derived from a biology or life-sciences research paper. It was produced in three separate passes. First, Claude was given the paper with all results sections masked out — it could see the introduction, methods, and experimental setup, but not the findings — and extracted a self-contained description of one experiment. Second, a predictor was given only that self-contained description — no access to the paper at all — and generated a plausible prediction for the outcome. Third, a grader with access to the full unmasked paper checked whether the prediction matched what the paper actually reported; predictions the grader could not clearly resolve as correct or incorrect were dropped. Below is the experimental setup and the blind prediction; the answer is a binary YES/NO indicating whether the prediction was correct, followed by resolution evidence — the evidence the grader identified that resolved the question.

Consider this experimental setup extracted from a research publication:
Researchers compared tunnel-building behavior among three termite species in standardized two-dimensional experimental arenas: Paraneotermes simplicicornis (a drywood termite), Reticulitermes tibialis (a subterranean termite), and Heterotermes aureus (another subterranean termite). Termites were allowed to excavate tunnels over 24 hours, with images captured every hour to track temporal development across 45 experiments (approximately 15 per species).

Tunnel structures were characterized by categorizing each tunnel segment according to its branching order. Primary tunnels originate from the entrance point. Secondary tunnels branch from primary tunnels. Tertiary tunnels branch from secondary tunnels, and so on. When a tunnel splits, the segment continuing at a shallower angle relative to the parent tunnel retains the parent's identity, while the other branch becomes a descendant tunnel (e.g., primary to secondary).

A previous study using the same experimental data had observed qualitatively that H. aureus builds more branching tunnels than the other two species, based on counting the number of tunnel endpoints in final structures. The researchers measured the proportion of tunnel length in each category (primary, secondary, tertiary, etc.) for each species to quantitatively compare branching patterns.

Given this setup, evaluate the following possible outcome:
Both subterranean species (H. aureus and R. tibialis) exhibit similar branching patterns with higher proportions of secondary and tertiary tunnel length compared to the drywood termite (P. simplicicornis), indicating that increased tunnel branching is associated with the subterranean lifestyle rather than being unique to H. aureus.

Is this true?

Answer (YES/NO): NO